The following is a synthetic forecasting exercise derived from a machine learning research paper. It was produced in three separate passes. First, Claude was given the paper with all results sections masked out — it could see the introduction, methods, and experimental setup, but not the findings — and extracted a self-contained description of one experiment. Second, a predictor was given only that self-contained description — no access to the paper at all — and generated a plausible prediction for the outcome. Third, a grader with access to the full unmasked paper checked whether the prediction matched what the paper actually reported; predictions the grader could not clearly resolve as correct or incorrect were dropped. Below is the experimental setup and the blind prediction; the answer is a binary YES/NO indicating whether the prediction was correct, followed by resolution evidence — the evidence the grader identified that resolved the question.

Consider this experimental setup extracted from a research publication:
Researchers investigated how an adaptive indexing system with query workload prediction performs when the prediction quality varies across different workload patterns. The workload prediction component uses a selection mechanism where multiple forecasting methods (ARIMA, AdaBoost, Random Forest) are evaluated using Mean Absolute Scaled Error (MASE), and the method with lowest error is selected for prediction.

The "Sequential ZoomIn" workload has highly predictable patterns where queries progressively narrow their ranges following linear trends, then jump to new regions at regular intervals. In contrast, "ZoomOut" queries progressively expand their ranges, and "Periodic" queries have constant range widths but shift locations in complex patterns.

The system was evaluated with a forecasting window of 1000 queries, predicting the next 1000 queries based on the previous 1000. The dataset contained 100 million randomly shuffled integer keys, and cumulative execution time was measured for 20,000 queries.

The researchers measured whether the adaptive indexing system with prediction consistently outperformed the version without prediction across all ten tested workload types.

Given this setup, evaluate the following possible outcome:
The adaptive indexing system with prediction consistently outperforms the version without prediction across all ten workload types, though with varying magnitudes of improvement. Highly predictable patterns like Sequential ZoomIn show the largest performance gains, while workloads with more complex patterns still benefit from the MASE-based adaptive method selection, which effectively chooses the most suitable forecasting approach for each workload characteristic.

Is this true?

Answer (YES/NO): NO